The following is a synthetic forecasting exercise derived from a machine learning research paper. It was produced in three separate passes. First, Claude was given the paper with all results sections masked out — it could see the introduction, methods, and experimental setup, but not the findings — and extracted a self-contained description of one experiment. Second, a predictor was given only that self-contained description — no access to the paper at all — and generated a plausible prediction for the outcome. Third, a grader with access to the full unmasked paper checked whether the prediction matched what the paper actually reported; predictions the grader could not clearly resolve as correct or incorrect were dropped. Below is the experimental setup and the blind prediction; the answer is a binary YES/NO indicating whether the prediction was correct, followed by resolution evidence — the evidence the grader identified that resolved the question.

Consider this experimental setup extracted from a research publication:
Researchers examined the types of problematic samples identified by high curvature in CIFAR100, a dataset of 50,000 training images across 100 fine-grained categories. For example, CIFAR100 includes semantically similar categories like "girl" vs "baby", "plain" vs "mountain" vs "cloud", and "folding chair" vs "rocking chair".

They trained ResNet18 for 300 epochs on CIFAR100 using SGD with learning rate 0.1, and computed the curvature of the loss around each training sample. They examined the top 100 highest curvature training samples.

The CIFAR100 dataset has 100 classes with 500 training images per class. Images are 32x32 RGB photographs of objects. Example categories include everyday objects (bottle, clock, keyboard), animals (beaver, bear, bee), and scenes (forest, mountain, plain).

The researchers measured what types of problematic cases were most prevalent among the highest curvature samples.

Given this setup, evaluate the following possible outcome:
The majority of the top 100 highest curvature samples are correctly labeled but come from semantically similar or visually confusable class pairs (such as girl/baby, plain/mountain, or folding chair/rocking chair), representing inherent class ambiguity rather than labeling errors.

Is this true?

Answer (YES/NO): NO